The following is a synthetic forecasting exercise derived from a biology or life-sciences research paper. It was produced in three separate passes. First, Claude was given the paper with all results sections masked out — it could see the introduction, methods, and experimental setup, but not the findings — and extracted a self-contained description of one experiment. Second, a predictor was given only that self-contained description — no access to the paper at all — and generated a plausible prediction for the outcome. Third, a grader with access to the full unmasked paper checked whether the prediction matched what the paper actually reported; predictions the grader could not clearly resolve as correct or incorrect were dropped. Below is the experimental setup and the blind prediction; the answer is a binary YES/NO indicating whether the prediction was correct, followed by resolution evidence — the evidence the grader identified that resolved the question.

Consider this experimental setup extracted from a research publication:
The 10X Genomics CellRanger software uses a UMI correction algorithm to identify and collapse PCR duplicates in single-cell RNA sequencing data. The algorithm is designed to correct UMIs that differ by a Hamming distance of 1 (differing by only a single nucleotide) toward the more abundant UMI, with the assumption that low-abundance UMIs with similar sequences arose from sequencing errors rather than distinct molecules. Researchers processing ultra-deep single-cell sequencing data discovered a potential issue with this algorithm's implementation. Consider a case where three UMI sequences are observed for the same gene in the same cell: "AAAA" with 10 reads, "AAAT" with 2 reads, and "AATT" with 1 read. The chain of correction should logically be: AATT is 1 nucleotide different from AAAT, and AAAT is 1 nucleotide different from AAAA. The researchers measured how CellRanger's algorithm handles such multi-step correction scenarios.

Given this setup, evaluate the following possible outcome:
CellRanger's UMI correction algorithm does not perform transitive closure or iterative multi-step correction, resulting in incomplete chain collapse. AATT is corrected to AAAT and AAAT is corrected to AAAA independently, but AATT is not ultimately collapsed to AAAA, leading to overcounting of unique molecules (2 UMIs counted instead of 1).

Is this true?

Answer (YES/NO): YES